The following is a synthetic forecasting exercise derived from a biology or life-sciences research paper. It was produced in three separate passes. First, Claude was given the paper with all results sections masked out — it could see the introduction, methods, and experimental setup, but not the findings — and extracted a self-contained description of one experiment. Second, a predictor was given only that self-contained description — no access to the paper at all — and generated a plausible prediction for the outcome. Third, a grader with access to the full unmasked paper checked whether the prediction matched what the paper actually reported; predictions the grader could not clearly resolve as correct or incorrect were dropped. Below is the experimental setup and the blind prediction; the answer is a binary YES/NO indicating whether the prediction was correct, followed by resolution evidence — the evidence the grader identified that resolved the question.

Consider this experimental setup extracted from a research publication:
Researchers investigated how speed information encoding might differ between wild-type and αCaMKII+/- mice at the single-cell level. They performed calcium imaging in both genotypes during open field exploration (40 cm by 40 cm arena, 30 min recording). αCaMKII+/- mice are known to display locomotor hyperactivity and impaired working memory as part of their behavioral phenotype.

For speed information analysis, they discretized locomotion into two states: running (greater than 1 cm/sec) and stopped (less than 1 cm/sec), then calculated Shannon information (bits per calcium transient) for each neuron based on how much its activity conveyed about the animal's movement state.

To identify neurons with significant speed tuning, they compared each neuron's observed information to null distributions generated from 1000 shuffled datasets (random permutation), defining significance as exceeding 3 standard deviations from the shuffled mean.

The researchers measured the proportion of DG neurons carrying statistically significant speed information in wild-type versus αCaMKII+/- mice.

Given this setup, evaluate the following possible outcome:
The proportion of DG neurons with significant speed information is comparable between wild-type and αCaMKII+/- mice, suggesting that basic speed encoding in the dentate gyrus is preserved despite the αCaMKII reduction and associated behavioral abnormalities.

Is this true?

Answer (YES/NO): YES